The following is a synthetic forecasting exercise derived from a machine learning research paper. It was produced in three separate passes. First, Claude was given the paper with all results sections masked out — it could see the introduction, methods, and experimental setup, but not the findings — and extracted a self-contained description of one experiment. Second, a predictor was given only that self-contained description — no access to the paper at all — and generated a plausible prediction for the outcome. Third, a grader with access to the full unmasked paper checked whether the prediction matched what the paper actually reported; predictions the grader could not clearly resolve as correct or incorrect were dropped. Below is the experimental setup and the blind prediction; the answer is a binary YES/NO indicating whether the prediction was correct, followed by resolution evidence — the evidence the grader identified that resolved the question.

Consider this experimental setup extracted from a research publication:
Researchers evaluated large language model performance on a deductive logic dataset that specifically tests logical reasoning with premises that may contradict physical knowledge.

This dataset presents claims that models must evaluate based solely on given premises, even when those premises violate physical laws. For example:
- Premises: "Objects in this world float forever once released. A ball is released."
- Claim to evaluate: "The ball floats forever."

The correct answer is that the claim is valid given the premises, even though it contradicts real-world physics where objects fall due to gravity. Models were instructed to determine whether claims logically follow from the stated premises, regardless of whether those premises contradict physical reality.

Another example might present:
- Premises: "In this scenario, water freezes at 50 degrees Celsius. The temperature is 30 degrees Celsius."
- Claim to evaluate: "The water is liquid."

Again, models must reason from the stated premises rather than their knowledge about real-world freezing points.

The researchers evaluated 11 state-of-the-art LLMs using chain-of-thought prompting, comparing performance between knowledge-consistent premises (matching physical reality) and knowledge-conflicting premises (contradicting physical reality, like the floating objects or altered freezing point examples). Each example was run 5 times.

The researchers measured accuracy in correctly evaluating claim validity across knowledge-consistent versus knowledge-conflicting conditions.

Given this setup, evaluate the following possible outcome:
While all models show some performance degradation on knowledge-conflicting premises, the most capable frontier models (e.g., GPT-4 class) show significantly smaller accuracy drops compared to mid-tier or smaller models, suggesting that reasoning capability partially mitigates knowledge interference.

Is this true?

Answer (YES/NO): NO